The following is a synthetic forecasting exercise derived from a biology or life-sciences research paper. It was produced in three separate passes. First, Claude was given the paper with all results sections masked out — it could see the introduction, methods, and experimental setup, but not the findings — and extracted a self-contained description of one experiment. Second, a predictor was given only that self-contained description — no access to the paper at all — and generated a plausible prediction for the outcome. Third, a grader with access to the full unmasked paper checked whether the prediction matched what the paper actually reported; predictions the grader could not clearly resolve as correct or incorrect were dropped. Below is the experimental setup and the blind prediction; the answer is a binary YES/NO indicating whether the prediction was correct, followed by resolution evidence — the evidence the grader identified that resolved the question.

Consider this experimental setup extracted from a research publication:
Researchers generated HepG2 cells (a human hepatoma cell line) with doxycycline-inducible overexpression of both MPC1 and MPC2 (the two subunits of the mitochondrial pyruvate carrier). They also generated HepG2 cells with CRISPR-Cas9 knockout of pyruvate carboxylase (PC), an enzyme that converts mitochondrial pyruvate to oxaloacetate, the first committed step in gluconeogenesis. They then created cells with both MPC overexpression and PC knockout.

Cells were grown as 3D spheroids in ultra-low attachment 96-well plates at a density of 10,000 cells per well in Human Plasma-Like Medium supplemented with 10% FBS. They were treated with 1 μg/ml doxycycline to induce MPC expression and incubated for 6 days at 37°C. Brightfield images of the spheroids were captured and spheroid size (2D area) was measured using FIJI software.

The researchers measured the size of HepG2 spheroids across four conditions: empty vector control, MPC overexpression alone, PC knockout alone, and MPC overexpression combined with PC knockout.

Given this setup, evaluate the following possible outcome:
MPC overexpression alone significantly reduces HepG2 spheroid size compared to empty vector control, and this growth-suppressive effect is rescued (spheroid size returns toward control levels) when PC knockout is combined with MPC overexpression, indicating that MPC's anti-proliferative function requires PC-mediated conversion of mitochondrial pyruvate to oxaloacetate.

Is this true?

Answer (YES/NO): YES